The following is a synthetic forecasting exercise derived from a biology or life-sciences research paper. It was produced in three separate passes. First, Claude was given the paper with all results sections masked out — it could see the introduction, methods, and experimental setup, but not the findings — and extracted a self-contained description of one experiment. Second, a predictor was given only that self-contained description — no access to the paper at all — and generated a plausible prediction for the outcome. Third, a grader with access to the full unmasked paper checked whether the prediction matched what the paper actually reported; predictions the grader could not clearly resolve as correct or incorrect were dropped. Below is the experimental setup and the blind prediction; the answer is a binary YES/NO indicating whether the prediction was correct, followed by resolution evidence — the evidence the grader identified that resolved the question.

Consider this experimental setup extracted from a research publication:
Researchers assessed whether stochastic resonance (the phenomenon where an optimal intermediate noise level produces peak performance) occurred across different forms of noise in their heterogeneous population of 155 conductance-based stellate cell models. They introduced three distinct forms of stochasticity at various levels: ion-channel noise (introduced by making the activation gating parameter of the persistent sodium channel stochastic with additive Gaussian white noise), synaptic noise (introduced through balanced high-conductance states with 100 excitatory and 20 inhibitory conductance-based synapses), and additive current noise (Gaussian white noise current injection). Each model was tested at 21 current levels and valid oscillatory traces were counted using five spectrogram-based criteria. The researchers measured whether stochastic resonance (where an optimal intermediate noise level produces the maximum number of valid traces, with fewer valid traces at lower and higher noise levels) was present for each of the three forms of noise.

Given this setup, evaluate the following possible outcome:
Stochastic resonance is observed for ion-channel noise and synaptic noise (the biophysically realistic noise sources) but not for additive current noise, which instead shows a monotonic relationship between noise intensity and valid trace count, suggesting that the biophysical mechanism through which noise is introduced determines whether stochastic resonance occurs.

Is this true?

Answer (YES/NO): NO